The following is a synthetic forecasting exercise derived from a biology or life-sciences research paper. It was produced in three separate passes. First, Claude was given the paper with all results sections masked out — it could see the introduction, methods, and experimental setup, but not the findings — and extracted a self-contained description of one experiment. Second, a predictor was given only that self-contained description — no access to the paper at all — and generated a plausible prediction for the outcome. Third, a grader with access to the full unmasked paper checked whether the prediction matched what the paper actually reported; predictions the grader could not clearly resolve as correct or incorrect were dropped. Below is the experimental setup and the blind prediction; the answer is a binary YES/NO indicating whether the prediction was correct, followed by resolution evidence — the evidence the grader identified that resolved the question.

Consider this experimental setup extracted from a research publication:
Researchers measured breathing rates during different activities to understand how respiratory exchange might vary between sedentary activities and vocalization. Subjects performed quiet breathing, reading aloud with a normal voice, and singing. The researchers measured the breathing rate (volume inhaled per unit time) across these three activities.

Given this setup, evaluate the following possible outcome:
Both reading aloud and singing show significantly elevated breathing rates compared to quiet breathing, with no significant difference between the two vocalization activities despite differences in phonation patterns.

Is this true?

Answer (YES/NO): NO